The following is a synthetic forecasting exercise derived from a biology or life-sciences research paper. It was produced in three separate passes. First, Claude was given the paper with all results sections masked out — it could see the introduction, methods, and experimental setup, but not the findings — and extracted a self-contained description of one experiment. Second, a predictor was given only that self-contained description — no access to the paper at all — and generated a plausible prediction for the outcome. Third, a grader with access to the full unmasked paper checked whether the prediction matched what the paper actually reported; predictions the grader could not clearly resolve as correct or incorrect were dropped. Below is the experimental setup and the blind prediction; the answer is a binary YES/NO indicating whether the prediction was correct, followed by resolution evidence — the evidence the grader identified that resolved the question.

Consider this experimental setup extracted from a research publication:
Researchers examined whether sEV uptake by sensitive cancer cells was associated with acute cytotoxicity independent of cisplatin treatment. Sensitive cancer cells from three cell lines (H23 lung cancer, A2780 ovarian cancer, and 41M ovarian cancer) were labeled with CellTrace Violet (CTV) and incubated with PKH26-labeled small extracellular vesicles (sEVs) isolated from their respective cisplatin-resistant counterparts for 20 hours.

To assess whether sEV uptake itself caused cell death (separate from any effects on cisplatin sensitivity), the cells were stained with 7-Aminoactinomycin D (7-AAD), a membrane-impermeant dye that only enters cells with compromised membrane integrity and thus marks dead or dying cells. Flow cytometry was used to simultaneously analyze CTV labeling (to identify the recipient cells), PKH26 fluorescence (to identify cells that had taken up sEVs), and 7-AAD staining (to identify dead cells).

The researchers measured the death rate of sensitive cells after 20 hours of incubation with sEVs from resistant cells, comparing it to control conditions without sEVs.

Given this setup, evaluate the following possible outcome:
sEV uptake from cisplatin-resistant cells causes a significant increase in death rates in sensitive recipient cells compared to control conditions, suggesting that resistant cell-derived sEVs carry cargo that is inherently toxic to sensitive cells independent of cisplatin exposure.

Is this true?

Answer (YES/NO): NO